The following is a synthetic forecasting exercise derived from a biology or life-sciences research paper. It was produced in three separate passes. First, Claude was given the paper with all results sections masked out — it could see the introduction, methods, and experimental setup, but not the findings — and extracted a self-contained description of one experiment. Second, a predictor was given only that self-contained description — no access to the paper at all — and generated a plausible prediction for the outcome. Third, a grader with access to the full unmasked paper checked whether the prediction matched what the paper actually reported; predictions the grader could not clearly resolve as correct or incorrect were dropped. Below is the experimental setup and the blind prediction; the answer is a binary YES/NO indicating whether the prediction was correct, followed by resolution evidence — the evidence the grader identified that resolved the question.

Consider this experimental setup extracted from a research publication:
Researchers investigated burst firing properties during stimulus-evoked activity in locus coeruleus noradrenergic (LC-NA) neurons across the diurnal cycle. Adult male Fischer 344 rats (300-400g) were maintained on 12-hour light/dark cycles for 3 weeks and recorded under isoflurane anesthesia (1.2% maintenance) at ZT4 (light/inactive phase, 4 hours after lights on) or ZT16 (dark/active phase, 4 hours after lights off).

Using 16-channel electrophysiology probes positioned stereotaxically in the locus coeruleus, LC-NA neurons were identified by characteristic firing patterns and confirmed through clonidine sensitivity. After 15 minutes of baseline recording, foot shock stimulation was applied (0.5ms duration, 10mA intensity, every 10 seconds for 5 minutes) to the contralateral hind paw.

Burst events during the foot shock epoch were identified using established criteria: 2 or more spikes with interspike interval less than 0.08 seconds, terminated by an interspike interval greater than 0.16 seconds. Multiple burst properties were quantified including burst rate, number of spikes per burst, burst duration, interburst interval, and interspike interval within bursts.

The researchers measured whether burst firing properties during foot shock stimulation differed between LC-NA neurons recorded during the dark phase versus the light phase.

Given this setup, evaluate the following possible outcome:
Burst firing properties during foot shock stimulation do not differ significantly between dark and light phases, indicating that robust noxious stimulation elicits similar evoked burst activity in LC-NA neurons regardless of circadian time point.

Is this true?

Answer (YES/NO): NO